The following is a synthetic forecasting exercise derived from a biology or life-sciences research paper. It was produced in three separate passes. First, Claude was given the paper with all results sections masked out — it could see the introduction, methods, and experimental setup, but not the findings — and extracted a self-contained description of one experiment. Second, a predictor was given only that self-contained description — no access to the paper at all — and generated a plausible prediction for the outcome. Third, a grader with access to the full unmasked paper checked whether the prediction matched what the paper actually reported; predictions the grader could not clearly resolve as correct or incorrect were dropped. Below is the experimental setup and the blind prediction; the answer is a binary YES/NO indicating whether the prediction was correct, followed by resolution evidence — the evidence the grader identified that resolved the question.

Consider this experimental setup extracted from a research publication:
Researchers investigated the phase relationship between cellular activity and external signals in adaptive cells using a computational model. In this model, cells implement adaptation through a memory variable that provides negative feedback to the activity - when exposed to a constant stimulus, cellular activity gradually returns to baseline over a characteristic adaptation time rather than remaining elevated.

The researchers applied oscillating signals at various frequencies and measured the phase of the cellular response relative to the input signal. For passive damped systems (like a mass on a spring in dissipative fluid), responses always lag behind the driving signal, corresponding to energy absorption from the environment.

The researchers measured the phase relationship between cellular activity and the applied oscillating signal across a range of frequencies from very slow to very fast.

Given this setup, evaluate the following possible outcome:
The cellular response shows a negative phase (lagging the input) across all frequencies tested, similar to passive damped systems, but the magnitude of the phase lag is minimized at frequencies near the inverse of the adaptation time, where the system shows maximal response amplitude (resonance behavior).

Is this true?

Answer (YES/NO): NO